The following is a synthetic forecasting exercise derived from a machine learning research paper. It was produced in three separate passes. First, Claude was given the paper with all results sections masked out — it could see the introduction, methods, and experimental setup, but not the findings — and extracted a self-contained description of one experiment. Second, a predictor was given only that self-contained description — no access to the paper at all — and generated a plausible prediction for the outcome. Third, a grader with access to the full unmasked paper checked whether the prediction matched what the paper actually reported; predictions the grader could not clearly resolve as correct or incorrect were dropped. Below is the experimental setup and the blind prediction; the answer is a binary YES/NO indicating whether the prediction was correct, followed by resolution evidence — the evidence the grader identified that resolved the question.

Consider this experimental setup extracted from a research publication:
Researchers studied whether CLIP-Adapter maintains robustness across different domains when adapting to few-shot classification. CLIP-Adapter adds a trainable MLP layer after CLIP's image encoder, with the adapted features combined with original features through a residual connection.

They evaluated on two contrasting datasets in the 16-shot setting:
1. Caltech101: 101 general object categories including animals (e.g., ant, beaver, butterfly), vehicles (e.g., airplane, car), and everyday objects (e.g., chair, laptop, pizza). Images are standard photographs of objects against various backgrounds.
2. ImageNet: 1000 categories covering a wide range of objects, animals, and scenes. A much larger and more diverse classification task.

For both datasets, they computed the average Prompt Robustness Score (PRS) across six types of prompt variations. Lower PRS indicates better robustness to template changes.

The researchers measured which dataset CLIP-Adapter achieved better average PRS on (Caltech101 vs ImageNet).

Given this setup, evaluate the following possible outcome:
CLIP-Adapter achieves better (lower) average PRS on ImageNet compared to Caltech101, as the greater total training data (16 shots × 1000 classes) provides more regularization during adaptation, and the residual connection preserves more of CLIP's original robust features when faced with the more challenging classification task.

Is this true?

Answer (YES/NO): NO